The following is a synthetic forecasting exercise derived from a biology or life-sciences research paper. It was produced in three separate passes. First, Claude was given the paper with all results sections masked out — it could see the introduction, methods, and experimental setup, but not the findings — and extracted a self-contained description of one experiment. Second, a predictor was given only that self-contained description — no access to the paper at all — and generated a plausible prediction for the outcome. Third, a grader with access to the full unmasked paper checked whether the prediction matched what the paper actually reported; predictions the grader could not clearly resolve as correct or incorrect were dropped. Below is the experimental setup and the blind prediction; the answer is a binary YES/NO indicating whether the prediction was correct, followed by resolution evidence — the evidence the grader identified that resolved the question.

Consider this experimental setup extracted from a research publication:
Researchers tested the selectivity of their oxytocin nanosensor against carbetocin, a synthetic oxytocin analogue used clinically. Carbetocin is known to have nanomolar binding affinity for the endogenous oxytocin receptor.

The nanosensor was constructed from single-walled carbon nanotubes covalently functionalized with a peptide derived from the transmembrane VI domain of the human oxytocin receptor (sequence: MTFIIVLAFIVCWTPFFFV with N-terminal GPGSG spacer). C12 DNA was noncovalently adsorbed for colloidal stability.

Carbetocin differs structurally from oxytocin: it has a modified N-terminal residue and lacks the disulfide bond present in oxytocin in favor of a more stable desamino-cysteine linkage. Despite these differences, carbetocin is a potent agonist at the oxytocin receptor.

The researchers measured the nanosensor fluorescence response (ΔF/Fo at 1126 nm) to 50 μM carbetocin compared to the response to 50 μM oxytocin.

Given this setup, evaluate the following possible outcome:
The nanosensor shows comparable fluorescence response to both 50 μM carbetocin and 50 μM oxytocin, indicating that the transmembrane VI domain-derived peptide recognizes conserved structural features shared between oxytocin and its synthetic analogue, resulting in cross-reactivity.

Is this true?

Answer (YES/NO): NO